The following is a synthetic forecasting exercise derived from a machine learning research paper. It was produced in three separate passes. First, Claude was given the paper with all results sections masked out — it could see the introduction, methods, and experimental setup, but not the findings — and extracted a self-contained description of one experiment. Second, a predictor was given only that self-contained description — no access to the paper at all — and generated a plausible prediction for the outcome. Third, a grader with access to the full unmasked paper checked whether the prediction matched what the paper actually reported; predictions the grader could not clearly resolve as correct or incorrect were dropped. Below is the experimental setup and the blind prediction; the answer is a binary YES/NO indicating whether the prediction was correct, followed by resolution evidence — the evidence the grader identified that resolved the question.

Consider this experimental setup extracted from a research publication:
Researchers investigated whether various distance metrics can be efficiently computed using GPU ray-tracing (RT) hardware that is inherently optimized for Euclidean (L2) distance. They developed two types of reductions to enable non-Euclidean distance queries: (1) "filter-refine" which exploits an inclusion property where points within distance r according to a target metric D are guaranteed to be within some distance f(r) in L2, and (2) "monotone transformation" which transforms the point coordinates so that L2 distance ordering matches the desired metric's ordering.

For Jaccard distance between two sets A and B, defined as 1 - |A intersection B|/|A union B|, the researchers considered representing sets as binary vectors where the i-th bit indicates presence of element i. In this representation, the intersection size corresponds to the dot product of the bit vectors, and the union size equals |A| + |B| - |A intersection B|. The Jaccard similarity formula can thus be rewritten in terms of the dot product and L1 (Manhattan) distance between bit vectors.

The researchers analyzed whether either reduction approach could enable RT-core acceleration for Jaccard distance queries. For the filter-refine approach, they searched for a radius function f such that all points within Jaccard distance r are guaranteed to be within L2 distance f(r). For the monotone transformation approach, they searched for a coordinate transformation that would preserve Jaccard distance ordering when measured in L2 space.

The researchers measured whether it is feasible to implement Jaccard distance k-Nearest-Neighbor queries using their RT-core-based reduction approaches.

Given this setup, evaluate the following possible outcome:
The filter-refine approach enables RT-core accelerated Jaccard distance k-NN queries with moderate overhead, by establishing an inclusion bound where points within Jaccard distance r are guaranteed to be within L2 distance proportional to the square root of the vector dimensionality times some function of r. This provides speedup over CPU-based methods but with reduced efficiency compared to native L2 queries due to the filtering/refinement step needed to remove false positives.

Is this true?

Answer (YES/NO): NO